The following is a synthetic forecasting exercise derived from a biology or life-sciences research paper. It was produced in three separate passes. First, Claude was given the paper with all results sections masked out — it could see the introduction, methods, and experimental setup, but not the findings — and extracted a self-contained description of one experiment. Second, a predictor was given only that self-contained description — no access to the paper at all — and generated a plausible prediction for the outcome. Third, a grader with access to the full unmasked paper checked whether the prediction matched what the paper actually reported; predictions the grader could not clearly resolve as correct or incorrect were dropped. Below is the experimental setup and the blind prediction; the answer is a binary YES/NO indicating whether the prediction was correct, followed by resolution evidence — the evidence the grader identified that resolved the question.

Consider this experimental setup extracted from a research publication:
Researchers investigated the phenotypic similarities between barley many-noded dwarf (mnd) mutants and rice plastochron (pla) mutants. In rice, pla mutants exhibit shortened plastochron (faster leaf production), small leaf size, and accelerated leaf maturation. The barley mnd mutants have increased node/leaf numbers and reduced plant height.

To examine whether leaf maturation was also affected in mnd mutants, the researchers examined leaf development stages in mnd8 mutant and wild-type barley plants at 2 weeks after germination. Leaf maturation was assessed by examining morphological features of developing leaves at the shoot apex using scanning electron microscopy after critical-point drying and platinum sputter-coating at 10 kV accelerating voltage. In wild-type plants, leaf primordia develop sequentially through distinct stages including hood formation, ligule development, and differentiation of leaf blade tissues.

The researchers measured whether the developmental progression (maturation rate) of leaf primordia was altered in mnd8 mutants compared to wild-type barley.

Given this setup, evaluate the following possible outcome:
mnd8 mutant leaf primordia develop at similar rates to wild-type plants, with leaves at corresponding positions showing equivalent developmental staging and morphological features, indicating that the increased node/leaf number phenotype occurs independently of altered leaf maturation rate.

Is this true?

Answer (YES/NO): NO